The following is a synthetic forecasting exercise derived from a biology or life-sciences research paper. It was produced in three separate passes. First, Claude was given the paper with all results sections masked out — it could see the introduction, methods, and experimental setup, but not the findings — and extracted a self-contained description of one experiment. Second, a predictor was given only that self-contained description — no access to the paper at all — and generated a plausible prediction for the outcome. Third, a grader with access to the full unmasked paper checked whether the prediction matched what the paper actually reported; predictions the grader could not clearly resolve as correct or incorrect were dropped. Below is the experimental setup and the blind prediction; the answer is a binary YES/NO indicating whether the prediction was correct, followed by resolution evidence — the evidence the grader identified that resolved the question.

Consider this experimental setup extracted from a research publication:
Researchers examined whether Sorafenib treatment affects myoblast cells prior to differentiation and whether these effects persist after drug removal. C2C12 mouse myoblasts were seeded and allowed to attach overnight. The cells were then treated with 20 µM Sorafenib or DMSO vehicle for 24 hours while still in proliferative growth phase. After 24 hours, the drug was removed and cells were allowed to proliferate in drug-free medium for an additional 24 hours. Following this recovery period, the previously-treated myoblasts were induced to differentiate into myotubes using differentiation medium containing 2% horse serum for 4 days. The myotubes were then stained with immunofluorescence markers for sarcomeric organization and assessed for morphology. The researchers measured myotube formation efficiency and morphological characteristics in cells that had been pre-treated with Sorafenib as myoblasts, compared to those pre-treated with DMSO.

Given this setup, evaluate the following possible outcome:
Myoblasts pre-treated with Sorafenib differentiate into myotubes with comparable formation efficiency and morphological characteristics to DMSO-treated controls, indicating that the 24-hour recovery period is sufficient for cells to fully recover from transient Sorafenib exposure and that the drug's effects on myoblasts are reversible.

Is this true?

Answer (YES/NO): NO